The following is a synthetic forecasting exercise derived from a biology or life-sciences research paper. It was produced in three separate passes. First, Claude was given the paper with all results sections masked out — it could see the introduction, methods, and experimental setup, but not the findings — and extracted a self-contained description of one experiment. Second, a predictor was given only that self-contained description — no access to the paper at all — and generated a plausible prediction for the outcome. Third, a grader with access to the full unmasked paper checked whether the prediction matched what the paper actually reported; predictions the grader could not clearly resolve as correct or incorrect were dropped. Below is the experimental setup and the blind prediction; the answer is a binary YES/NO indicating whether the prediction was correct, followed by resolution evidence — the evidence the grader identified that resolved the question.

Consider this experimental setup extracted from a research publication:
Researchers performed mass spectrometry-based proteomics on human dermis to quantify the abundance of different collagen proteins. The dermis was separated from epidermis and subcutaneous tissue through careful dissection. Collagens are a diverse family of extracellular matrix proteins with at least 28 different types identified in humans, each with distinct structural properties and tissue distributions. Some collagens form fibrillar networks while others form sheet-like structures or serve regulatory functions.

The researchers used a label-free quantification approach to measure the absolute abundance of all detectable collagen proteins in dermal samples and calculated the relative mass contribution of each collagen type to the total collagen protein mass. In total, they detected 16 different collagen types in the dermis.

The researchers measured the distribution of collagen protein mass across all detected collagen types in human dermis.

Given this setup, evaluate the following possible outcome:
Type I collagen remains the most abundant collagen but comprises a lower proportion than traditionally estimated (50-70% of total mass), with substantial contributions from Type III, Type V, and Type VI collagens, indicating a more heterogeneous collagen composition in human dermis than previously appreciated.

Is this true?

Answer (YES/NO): NO